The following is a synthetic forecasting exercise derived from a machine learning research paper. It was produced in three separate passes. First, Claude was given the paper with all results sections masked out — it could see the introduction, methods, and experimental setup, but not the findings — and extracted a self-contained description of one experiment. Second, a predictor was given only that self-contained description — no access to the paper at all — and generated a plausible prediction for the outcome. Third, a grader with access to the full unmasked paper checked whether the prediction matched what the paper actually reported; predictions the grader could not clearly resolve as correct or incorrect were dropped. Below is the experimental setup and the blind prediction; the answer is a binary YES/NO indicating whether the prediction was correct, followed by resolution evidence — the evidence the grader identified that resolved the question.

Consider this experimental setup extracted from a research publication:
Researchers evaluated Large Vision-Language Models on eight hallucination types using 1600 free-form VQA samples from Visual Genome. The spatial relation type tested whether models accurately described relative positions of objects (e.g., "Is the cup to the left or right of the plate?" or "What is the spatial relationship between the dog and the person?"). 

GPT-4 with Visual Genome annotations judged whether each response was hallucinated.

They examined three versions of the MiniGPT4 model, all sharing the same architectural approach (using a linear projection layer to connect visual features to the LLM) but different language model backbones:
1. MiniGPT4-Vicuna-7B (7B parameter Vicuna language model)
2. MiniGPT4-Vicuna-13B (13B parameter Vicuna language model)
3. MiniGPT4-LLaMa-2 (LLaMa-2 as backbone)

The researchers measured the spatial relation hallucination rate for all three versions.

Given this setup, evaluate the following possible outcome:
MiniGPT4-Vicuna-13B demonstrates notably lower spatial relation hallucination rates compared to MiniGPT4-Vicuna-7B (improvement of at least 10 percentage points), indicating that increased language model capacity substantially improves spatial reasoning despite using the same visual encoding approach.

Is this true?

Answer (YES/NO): NO